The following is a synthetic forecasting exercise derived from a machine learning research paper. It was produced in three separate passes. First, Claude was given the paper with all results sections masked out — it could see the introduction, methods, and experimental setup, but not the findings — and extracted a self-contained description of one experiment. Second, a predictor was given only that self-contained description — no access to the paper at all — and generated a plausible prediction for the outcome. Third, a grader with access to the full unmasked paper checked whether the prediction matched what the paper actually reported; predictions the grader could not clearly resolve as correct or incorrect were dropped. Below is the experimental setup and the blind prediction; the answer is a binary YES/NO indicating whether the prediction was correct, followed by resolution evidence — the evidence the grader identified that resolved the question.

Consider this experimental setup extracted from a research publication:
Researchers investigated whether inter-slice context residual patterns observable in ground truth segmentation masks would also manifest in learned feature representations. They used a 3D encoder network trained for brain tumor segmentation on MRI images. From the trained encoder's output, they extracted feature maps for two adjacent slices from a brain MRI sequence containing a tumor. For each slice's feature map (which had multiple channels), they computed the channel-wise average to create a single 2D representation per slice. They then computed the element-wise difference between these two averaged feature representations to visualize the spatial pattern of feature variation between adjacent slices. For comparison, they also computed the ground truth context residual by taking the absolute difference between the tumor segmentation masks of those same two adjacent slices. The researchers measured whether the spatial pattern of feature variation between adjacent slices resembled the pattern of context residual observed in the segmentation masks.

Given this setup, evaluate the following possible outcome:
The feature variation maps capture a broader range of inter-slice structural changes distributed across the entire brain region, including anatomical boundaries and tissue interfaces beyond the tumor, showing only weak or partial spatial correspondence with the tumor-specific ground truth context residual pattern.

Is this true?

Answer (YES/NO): NO